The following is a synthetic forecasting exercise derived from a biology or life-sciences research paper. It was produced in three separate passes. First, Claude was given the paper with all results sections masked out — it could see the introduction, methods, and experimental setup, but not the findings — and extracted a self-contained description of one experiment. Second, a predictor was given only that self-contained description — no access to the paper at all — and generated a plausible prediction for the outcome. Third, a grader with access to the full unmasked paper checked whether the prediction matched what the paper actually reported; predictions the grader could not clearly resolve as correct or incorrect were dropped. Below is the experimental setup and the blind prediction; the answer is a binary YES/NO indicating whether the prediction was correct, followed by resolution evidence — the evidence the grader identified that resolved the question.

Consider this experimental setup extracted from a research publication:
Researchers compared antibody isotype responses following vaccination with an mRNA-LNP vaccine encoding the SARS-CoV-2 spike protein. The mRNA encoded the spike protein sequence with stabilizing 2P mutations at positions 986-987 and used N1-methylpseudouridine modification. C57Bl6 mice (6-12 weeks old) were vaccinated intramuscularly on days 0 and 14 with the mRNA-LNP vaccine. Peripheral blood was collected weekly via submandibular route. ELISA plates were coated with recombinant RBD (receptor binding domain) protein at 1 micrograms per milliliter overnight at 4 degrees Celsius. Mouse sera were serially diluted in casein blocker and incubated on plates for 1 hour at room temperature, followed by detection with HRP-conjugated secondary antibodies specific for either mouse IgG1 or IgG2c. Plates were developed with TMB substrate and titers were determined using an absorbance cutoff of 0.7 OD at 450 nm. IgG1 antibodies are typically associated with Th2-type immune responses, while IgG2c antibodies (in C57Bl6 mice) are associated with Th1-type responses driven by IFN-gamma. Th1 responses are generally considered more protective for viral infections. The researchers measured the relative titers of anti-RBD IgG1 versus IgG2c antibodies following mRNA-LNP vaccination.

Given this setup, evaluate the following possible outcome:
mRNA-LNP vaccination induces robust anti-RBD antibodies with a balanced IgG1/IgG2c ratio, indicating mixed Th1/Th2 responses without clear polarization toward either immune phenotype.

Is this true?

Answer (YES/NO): NO